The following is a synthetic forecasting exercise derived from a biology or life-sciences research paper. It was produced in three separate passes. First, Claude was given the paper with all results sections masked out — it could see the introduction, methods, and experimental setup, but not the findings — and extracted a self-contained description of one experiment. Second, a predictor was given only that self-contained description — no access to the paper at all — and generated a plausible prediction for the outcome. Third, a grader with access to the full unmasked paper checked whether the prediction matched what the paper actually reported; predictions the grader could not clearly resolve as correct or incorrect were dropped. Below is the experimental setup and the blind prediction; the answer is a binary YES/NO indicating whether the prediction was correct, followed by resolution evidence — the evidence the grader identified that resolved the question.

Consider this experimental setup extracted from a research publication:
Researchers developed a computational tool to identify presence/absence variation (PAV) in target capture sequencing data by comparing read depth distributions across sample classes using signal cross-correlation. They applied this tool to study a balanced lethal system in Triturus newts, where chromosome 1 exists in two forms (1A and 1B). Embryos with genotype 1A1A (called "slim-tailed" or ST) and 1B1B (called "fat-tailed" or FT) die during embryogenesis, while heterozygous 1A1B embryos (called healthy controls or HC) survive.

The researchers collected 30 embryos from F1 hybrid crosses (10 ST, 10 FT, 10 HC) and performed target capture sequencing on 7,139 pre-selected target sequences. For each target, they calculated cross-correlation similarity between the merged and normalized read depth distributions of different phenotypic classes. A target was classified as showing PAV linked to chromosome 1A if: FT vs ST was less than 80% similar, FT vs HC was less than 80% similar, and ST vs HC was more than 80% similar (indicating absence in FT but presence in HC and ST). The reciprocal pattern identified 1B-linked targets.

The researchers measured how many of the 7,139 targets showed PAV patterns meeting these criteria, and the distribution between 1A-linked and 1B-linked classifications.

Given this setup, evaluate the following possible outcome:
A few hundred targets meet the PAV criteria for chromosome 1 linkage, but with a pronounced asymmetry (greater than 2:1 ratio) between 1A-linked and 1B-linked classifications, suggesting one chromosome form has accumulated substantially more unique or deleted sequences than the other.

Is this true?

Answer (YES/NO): NO